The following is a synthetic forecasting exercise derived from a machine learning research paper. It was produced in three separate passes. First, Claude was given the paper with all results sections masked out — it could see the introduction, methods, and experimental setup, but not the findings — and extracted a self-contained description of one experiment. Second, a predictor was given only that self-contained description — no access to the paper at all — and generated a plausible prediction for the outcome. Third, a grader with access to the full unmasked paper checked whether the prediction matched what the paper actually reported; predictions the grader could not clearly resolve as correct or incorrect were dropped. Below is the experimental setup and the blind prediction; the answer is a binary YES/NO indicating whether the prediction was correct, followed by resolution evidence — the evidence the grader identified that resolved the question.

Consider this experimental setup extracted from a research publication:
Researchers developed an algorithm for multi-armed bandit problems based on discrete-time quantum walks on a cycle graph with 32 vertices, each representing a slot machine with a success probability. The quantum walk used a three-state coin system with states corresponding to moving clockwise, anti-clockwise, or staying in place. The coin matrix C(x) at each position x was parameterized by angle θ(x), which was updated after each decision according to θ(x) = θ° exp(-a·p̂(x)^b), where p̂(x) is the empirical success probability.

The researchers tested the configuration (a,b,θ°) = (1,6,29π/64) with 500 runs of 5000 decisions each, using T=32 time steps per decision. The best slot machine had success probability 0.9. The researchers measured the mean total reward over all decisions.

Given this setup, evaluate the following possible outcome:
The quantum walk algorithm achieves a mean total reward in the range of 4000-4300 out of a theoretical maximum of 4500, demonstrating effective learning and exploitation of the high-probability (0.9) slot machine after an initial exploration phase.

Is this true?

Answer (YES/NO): NO